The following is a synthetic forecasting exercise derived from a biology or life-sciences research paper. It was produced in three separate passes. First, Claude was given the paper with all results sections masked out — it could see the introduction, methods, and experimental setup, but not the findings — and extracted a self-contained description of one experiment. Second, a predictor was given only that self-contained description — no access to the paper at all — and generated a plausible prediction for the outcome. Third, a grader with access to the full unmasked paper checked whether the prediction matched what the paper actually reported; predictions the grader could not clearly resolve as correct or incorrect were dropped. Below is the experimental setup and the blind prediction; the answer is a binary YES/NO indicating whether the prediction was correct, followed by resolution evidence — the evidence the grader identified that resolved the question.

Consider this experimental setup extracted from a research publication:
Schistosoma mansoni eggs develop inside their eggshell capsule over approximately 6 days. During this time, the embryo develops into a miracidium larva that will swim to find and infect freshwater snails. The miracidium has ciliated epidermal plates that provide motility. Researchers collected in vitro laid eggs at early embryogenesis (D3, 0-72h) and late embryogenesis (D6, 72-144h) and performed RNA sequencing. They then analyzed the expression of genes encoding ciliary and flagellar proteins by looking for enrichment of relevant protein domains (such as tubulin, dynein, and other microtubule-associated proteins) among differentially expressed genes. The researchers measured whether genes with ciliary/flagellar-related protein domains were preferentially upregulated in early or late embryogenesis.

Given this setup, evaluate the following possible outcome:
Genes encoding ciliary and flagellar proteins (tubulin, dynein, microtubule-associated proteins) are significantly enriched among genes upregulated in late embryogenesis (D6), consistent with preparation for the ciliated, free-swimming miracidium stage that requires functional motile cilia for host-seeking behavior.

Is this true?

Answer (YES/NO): YES